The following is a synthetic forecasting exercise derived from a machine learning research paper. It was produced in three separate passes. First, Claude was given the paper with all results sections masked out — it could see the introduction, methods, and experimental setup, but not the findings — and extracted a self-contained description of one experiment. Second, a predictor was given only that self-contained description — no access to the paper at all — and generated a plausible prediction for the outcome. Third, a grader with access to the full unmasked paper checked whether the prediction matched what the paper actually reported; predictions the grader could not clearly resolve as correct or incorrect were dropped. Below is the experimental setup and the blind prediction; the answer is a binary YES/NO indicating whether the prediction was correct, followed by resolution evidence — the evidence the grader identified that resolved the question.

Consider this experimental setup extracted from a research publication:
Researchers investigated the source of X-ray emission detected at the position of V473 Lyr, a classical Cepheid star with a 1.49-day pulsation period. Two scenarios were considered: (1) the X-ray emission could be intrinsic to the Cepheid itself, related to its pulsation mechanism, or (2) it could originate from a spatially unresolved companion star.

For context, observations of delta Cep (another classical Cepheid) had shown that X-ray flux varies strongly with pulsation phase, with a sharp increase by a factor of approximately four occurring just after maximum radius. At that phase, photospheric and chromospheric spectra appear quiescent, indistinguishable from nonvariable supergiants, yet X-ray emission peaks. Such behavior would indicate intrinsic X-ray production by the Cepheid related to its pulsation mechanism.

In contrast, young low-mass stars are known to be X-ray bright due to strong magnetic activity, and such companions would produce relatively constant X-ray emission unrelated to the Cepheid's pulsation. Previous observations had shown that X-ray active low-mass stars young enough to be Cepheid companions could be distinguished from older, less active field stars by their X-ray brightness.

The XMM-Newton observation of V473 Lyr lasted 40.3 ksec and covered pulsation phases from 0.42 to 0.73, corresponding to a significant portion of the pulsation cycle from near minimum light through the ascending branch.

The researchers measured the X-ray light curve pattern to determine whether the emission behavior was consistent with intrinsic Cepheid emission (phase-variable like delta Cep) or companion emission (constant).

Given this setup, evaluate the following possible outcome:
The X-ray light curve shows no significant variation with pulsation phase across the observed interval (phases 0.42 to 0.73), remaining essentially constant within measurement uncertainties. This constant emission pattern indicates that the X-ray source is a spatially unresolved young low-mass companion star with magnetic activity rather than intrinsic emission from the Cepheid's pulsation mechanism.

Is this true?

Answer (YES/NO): YES